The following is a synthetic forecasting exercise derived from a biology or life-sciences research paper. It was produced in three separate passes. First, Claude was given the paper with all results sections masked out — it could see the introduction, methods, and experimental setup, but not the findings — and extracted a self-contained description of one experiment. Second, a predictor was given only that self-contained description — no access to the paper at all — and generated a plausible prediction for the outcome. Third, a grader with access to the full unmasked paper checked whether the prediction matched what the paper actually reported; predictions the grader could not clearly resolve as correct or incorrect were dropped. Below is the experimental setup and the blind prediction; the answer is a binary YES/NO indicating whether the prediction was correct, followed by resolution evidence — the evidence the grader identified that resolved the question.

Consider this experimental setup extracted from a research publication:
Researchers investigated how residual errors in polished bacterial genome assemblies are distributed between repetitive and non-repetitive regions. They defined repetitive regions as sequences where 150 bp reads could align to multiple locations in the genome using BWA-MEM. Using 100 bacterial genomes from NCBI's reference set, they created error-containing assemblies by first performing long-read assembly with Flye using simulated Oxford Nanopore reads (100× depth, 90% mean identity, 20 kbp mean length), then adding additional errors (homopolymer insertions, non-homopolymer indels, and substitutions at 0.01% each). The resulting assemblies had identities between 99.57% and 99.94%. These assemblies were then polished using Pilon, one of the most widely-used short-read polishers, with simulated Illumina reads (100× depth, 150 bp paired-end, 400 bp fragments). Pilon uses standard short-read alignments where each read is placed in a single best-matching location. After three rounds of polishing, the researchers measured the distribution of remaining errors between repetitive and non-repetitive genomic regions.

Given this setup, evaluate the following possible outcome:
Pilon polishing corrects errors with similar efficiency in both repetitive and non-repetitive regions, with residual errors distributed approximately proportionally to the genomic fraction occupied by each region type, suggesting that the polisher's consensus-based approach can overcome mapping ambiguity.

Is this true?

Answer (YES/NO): NO